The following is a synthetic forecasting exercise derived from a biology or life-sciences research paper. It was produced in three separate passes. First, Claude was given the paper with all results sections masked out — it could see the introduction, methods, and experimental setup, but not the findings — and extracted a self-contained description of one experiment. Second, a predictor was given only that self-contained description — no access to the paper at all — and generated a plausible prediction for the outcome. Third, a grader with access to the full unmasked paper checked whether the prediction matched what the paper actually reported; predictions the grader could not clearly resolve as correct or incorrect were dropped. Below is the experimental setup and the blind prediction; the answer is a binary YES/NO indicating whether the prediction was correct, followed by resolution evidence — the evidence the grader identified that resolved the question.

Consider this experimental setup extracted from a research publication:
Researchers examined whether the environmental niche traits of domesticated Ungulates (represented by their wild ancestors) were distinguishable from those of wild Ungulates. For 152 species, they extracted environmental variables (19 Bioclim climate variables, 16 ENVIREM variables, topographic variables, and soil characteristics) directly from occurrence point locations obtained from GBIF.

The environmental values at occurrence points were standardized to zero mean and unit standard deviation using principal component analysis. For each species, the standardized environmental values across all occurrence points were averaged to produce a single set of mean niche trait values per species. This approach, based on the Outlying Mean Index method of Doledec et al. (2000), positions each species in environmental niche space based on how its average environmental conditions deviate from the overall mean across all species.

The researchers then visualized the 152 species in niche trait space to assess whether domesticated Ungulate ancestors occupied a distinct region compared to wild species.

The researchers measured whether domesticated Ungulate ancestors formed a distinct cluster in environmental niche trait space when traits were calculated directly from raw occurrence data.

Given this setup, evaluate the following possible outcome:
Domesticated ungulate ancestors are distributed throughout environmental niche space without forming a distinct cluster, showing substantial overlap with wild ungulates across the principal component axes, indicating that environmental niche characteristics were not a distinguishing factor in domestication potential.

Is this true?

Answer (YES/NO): YES